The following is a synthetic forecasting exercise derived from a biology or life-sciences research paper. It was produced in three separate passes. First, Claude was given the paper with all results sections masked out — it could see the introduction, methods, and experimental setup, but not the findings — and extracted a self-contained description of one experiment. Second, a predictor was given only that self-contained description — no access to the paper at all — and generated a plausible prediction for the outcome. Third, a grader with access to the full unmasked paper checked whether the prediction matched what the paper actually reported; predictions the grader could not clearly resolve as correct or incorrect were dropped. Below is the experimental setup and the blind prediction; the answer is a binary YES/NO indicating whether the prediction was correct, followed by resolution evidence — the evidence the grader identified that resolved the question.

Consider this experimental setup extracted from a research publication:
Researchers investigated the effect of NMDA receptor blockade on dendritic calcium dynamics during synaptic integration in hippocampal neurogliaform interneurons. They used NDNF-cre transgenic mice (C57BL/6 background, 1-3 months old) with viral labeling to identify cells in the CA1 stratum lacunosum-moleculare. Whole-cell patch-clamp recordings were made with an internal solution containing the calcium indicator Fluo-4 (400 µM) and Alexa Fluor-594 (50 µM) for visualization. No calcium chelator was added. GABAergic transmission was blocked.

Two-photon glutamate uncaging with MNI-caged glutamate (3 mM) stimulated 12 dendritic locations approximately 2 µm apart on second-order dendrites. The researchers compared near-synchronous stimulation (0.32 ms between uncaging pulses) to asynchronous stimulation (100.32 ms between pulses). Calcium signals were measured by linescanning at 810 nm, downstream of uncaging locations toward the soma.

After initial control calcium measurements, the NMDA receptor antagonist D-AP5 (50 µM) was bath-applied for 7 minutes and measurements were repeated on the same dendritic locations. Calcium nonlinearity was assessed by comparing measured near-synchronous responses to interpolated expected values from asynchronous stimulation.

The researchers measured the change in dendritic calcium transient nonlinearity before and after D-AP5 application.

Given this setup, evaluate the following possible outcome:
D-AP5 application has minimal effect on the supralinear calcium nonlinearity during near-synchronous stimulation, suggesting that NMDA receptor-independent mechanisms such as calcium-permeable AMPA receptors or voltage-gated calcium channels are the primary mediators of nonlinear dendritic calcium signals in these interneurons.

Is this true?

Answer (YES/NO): NO